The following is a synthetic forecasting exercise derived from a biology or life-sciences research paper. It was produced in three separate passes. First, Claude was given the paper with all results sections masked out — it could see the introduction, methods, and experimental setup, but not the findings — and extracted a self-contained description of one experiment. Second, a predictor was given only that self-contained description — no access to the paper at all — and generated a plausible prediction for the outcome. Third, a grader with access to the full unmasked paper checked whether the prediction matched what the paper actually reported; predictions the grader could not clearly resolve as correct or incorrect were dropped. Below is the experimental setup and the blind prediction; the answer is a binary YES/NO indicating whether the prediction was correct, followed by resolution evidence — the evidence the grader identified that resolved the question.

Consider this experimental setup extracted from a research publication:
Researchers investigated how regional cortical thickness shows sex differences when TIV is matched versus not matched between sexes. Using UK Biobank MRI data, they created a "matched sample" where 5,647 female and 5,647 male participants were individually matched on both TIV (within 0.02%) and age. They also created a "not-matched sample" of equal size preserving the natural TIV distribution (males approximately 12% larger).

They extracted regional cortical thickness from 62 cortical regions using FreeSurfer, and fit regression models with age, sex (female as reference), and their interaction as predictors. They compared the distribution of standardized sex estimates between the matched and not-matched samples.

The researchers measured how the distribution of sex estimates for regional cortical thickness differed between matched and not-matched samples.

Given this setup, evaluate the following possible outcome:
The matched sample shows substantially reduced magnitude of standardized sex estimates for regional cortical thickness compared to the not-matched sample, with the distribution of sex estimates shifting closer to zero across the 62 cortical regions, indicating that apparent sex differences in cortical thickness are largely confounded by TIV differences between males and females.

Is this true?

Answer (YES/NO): YES